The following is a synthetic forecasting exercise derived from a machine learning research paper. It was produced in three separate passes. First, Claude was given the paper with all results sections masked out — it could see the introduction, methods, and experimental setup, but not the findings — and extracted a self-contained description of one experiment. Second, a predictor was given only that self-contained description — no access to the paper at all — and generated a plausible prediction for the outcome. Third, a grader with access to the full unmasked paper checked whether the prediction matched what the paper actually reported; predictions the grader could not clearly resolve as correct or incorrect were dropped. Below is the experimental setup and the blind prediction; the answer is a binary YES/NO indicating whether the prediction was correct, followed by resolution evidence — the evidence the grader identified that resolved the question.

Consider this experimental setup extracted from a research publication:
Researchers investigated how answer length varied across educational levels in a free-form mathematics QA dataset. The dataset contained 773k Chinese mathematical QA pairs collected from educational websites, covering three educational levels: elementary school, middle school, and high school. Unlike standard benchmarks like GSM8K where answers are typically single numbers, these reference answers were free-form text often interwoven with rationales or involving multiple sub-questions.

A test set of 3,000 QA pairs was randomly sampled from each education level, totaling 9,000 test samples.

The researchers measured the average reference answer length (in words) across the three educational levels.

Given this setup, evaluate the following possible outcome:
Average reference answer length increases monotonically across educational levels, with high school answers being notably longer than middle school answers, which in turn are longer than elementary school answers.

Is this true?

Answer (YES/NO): YES